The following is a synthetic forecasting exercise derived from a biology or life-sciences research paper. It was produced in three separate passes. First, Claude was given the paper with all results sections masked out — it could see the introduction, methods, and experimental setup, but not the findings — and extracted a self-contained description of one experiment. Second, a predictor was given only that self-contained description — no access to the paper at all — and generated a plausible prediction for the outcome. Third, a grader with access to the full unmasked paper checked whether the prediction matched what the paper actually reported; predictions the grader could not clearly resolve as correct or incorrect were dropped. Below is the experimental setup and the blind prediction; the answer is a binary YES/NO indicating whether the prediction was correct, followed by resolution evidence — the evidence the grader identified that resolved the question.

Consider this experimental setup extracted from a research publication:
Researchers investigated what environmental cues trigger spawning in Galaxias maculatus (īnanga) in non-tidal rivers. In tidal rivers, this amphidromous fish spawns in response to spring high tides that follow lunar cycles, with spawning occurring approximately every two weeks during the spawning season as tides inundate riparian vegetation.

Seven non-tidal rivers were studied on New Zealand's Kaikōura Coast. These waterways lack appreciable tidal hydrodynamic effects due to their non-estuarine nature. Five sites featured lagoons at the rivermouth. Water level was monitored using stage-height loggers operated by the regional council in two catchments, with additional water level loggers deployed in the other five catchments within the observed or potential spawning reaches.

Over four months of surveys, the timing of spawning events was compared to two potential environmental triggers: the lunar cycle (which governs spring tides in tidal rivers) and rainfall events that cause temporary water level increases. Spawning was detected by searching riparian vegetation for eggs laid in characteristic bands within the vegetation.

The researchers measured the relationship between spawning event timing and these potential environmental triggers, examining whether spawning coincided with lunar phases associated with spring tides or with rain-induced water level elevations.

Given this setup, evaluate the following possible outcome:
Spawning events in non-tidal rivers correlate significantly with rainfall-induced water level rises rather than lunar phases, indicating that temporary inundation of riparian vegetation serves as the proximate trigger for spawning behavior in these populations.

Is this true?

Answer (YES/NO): YES